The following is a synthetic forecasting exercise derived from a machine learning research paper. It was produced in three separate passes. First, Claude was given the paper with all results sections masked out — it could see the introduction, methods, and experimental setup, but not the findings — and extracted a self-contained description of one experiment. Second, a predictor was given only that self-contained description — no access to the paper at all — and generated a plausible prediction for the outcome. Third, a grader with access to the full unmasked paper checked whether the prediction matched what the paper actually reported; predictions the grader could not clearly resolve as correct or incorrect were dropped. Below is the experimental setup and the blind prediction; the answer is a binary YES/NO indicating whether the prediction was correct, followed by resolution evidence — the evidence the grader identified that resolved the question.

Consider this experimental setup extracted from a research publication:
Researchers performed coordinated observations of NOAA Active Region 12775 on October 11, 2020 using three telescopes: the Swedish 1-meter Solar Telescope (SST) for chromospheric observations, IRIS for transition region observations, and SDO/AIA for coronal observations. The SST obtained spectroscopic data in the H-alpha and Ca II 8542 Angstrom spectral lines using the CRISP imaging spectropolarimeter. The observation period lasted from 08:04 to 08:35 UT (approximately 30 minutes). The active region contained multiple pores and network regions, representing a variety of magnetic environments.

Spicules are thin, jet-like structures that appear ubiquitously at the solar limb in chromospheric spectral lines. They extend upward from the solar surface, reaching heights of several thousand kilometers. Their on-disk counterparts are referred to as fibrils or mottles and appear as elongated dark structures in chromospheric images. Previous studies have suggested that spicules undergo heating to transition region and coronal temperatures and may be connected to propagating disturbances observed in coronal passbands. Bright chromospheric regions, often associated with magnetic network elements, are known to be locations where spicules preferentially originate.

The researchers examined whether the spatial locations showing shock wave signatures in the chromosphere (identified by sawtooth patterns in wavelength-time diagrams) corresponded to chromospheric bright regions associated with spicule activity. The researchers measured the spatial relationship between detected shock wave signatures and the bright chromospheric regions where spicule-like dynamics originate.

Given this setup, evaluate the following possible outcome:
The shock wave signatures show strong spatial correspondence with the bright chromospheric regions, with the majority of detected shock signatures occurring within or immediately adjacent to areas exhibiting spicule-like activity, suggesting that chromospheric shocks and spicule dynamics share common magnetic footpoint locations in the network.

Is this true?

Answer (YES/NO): YES